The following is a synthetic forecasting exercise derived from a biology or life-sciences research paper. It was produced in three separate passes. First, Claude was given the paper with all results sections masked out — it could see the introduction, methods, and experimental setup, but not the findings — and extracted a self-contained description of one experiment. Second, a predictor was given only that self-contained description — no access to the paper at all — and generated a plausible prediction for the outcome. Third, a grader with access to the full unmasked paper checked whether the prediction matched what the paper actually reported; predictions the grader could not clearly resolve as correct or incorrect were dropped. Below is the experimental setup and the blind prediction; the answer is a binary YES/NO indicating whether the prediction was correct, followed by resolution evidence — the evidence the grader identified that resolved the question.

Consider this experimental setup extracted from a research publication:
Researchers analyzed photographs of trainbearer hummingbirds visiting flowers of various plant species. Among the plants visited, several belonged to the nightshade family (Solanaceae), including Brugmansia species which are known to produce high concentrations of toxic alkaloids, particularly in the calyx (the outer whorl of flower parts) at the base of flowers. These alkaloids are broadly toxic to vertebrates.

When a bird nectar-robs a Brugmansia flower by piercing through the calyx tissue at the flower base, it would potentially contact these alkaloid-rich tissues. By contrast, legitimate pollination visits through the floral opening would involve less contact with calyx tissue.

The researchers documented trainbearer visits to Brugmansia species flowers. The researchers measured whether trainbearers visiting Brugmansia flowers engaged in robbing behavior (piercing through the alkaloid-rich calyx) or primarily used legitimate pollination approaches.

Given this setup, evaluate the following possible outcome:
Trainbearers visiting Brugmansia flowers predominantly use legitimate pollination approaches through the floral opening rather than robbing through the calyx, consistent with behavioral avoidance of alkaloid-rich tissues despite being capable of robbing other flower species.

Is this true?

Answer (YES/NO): NO